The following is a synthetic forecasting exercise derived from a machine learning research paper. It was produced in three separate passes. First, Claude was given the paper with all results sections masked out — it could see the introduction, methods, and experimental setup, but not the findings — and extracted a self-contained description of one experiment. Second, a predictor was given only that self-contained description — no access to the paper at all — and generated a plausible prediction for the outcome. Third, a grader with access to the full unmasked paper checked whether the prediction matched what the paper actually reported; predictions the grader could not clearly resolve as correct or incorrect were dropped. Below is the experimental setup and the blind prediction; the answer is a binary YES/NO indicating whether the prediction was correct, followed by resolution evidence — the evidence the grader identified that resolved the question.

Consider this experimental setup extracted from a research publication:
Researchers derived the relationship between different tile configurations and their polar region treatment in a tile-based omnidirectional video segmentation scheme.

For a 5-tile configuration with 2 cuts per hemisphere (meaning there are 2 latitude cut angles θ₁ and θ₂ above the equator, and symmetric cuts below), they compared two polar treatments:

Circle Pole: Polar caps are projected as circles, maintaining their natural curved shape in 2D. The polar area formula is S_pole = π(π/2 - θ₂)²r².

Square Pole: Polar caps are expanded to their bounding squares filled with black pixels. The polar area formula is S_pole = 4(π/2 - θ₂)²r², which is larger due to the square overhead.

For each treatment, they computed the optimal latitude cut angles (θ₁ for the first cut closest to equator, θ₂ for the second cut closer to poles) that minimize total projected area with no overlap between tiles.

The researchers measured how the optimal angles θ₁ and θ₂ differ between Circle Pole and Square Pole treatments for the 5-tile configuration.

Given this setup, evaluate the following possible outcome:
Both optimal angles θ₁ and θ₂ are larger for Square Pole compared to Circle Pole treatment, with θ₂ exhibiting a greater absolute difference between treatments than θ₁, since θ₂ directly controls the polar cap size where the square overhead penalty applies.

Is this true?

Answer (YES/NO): YES